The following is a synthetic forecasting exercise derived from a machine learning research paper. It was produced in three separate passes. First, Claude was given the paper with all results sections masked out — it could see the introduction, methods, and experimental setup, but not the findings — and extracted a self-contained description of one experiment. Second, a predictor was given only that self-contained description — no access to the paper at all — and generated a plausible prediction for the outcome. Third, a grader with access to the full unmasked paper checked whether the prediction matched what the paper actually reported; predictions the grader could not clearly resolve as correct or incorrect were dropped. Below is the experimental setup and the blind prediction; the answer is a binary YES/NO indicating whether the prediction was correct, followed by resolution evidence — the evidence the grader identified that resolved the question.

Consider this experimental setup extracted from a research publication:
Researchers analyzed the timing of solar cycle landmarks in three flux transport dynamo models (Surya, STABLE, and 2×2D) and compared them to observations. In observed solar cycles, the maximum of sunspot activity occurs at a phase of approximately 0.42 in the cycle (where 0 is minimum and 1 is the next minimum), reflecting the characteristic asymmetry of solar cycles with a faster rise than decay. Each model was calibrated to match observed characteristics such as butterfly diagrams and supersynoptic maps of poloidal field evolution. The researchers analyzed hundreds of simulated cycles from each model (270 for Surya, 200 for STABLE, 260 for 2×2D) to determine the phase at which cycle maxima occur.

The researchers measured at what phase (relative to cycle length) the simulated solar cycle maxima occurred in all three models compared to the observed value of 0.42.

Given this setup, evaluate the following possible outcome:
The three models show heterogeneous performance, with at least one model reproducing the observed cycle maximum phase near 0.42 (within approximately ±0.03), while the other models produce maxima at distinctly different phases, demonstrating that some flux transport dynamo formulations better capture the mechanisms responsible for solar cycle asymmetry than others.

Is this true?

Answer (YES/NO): NO